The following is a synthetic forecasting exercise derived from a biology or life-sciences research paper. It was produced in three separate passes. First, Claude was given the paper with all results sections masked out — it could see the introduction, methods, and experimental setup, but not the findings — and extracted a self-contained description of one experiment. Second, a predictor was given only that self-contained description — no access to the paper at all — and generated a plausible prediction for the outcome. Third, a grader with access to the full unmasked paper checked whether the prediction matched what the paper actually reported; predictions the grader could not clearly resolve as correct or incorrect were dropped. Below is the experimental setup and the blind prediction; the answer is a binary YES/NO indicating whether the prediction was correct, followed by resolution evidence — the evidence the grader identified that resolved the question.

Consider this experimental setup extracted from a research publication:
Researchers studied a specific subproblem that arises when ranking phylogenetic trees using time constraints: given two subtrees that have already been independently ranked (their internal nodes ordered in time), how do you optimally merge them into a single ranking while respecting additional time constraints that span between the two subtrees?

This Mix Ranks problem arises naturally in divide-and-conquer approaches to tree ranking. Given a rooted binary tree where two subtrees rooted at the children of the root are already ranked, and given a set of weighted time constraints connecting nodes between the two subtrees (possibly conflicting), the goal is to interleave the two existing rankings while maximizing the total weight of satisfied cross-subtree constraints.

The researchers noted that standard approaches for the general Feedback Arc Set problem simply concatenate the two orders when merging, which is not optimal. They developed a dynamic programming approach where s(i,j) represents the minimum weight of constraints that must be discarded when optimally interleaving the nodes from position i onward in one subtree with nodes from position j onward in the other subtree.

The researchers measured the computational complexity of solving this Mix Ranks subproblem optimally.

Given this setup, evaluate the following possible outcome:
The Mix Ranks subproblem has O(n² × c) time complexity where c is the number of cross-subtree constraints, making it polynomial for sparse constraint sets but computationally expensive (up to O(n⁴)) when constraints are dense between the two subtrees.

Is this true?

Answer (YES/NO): YES